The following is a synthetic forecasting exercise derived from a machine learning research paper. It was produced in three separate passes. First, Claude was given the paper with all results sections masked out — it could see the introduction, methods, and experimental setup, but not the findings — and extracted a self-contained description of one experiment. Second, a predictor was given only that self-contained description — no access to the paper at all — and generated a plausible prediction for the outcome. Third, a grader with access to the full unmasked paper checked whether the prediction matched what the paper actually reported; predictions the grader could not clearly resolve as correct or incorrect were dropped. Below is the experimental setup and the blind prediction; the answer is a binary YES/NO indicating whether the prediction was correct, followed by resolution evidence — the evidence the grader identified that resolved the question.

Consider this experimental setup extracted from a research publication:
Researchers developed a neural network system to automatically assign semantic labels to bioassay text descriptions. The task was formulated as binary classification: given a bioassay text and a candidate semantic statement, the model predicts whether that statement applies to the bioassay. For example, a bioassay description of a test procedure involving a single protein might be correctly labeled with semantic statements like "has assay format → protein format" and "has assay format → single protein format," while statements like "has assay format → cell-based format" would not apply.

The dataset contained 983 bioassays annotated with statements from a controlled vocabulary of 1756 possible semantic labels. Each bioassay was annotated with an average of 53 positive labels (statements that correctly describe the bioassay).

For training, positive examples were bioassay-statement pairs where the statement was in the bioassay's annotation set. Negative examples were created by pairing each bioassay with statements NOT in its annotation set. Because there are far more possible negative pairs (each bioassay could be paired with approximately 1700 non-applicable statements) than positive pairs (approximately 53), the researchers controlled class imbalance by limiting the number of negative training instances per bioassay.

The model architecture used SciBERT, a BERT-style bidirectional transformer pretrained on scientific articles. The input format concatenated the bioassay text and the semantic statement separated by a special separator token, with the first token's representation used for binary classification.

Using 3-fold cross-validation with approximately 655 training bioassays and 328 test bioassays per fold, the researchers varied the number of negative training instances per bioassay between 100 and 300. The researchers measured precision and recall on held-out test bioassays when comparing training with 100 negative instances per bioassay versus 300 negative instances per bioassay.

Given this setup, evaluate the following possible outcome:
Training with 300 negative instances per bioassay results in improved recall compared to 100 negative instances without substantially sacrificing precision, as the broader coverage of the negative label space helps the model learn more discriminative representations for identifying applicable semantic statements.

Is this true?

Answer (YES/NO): NO